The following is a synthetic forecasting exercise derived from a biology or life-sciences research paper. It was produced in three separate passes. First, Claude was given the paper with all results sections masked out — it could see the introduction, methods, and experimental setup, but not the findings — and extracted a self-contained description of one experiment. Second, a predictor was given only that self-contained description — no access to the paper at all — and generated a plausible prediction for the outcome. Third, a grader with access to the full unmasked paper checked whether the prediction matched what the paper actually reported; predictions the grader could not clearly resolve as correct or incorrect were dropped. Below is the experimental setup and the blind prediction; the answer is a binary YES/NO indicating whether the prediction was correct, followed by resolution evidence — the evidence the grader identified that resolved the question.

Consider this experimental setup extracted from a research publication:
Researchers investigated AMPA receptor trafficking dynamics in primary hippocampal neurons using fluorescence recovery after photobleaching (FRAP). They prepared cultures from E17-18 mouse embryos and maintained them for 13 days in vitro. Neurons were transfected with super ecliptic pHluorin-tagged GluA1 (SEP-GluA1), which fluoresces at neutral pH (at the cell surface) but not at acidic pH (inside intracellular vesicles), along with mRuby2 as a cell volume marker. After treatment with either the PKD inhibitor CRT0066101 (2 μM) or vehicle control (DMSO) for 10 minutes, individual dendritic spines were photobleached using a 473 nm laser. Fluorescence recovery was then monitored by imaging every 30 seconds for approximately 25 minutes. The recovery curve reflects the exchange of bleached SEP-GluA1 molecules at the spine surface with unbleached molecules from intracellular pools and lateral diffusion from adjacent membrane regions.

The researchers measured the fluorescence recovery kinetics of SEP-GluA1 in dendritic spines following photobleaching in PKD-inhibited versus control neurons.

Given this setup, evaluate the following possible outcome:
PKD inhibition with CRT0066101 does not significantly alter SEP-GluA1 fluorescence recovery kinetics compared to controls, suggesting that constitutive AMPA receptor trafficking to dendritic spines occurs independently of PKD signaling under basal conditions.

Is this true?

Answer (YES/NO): NO